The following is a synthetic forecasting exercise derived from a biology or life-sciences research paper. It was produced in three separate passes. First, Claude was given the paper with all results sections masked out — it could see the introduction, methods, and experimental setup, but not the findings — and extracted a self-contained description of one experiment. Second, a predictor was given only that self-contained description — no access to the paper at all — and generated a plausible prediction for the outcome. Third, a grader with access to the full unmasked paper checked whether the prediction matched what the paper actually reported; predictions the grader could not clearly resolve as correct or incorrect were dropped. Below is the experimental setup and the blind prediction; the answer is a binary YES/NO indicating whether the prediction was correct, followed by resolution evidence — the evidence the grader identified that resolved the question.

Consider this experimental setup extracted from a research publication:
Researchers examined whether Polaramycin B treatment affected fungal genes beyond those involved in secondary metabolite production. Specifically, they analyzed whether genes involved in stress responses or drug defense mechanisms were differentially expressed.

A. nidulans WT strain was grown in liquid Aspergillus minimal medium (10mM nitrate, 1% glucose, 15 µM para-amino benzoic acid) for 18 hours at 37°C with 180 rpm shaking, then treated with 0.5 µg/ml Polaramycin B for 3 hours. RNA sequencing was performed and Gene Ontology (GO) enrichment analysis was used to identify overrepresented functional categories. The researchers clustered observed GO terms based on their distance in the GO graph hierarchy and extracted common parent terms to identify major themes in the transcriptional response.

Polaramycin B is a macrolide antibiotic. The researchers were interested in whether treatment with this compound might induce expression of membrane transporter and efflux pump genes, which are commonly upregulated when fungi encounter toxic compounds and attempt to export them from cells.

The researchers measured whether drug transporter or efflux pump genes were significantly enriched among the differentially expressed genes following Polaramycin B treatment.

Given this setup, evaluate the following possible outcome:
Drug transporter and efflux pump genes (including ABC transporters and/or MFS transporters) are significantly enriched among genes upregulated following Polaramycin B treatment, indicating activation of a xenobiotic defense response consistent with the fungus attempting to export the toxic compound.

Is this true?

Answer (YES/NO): NO